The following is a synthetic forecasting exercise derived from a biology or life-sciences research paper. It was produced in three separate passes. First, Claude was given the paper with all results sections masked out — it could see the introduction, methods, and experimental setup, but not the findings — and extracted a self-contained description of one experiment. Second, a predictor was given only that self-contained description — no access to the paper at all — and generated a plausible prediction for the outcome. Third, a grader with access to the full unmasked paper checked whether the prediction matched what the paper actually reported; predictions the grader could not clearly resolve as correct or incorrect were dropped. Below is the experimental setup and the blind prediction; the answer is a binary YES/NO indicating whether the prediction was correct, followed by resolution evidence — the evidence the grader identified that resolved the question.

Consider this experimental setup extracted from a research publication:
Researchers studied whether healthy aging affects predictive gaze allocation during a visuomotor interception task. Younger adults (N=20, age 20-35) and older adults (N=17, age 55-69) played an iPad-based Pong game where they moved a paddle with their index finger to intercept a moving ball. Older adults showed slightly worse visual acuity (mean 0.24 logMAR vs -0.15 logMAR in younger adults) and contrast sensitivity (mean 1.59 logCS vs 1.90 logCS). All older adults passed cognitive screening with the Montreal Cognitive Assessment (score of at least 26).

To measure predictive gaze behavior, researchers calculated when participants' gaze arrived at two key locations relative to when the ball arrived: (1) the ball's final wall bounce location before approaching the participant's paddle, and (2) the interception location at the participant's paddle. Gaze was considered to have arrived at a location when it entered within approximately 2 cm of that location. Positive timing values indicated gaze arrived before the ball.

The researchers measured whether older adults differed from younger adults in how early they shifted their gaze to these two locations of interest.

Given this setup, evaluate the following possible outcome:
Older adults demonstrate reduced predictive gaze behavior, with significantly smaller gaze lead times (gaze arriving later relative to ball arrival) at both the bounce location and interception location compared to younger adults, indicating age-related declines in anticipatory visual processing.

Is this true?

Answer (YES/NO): NO